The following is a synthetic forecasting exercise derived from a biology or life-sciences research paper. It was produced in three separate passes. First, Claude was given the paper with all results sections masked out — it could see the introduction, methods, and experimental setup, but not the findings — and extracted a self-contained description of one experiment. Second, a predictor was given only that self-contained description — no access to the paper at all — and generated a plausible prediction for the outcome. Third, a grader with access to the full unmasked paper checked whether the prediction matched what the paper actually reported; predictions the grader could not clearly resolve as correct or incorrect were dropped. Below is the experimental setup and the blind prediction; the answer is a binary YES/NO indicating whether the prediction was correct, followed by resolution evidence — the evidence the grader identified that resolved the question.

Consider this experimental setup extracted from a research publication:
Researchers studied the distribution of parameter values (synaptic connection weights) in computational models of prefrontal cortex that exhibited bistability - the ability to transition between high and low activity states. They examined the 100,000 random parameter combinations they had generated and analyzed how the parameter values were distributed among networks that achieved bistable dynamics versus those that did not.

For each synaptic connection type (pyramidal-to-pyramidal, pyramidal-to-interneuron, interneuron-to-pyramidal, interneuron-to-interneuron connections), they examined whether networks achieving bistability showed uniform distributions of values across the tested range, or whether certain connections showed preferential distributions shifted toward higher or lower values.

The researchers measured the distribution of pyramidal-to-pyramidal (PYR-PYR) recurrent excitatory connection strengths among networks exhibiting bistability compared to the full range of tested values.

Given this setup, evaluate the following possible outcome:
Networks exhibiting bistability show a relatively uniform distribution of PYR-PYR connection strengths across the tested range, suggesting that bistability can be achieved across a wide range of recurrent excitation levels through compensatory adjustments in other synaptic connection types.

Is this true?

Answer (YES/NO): NO